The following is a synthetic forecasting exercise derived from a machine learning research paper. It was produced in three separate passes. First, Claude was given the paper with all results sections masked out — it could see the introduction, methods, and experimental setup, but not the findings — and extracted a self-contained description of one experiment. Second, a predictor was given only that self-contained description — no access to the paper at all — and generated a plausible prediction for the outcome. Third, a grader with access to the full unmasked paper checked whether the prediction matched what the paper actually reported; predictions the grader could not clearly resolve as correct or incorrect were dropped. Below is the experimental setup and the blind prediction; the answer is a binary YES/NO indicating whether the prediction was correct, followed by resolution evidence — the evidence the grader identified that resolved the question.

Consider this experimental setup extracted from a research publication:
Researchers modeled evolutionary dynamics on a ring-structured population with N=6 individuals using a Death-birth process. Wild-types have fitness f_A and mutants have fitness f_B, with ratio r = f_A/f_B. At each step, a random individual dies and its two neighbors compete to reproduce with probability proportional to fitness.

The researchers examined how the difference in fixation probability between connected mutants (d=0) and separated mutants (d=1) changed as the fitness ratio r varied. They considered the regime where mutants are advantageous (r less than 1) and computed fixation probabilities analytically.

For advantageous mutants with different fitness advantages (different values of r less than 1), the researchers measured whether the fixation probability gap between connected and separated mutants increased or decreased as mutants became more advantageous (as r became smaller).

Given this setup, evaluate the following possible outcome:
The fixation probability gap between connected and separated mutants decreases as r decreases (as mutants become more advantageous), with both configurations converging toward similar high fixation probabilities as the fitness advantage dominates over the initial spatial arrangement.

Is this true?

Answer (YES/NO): NO